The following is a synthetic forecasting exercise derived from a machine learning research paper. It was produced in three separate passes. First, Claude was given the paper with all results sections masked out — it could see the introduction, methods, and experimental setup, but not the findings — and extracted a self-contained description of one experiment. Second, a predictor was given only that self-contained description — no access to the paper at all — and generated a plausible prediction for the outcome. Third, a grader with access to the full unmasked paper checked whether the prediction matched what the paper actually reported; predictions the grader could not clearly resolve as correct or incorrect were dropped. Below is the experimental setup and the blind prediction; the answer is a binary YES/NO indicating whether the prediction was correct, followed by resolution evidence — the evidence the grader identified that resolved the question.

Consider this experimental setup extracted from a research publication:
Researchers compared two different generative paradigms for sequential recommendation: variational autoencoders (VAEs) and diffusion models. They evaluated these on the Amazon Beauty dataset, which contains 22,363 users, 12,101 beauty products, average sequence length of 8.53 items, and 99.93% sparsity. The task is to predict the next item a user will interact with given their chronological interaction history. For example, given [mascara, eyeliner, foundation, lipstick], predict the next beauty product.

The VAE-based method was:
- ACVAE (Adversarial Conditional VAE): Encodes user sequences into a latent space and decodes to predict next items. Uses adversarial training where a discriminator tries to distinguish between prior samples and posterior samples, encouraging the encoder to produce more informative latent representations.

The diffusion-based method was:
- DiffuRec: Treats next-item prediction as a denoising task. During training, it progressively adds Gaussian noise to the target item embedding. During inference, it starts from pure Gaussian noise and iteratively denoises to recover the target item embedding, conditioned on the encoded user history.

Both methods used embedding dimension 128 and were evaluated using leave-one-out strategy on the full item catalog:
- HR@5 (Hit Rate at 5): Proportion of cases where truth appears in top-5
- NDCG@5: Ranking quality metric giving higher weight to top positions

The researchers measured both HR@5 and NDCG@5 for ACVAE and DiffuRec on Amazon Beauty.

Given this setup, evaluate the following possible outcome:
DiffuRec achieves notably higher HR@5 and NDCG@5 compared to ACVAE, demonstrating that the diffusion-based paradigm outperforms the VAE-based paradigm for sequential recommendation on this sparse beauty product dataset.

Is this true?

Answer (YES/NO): NO